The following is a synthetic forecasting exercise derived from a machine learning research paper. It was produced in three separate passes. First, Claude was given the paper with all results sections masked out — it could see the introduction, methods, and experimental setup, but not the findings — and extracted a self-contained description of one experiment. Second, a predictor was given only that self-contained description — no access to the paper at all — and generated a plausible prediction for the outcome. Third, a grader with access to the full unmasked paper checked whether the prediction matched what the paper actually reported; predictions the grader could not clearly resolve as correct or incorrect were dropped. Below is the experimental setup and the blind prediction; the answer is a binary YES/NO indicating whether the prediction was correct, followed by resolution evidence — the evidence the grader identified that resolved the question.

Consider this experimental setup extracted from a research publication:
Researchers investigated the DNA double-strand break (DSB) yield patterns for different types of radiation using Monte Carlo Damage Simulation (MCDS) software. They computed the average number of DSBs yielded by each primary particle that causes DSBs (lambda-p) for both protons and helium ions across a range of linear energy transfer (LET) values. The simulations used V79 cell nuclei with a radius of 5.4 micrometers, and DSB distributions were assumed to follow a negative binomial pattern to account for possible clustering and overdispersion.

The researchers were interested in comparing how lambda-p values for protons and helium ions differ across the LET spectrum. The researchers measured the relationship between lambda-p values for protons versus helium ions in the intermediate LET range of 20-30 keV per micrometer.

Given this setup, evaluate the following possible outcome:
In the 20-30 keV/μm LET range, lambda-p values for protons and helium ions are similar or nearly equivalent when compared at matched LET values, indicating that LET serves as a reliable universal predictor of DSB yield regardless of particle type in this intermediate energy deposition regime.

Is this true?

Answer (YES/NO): NO